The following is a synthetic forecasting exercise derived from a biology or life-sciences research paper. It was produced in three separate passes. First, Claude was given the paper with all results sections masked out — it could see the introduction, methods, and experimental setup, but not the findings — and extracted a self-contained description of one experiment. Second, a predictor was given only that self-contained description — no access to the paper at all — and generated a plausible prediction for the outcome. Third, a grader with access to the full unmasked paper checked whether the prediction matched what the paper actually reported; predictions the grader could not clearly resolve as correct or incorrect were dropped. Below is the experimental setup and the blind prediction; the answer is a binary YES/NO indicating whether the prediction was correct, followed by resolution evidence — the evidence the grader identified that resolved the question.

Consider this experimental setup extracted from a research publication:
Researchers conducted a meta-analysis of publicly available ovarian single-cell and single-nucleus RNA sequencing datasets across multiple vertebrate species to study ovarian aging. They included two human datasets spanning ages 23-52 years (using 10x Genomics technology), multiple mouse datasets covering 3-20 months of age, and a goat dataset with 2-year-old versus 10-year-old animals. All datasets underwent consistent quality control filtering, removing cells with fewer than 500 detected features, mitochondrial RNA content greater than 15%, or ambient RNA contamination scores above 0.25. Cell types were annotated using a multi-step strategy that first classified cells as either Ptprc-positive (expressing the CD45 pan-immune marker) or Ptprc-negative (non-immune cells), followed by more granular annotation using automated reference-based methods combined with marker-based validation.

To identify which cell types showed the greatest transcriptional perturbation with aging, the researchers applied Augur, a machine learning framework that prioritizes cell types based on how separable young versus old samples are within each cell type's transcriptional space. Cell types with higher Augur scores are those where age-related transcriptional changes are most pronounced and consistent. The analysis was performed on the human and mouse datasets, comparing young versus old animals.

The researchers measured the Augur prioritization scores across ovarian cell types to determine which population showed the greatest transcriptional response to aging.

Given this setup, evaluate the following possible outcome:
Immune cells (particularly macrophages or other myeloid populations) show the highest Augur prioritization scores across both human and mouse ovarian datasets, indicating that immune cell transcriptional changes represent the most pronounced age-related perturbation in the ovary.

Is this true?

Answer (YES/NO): NO